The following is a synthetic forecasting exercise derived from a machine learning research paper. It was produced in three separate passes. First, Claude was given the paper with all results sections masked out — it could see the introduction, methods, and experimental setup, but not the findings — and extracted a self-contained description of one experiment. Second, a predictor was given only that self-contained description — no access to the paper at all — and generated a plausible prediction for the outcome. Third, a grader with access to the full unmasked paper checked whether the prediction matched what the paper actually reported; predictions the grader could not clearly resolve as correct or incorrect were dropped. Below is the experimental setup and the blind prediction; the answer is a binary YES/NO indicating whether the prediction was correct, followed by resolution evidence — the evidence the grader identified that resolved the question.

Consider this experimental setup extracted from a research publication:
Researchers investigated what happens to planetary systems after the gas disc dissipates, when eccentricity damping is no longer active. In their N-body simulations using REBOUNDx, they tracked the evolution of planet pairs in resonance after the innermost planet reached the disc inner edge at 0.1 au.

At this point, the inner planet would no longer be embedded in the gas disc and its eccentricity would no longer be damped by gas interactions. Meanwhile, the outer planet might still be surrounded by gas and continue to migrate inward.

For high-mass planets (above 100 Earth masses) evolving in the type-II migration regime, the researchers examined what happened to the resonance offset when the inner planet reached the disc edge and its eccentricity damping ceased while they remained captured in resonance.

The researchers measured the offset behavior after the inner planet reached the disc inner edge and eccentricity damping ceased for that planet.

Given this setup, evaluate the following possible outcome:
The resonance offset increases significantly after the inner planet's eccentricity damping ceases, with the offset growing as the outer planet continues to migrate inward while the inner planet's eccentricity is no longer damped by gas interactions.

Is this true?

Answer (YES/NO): NO